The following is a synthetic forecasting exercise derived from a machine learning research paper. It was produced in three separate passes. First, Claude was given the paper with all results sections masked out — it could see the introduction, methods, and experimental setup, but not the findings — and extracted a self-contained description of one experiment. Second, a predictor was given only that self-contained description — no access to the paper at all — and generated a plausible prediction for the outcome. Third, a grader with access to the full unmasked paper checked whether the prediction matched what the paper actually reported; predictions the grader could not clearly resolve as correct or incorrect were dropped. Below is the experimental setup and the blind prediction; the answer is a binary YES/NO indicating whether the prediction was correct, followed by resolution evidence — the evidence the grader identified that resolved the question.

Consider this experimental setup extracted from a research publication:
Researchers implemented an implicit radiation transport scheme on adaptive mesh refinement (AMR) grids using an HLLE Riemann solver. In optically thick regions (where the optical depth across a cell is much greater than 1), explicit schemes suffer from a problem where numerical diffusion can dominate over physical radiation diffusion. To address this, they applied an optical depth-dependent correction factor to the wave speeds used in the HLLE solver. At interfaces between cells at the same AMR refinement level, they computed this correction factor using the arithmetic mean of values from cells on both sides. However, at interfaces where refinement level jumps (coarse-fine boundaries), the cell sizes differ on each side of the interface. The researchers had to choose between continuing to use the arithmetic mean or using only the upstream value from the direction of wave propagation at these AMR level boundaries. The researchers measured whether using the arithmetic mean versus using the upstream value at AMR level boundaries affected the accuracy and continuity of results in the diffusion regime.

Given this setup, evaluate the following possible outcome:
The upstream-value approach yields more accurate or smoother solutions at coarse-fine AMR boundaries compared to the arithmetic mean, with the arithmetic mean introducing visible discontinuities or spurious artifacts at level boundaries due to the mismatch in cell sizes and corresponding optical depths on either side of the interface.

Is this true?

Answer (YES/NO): YES